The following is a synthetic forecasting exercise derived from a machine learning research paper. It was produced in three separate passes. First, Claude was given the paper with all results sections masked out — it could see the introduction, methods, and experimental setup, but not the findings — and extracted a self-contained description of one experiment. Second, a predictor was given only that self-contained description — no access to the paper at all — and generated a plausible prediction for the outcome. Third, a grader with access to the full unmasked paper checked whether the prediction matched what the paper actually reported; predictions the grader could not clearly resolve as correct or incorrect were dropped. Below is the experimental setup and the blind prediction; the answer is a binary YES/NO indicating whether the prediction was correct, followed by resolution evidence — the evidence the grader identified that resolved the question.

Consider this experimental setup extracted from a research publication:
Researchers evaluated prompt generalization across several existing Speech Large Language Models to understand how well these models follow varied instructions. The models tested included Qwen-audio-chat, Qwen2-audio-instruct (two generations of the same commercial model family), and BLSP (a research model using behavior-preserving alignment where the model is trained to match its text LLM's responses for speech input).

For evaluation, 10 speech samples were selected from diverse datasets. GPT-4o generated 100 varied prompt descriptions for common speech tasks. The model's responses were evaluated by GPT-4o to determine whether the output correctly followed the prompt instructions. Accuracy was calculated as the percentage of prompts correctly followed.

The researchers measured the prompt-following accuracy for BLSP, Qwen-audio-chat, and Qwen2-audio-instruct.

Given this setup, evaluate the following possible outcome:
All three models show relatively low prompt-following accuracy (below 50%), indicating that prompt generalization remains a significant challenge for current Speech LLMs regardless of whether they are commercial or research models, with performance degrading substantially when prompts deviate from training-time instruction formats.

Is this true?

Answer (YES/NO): NO